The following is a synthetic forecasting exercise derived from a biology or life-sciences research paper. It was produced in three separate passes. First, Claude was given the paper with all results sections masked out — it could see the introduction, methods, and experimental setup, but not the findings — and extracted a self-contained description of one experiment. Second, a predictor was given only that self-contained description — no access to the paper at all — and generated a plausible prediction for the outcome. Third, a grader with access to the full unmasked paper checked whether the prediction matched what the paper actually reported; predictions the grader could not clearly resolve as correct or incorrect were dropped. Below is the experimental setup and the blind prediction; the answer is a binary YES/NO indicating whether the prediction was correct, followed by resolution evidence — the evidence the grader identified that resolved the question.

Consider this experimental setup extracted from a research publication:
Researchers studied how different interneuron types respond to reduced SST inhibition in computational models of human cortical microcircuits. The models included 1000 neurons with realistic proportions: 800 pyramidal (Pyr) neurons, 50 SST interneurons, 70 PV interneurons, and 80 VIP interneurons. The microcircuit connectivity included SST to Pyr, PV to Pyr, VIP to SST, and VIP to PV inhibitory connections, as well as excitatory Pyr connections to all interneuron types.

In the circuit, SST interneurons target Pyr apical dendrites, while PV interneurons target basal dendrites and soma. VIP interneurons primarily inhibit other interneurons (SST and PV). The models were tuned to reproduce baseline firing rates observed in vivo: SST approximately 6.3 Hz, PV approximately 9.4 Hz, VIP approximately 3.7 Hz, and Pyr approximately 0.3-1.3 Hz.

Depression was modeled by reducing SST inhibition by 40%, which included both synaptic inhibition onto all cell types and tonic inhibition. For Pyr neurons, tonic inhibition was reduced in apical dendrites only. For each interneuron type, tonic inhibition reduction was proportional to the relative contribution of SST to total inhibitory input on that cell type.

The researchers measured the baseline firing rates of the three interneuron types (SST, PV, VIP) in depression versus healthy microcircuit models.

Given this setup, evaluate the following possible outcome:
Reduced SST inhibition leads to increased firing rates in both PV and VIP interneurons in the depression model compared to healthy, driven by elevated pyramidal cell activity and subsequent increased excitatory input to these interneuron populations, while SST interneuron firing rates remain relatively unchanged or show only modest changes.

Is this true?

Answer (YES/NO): NO